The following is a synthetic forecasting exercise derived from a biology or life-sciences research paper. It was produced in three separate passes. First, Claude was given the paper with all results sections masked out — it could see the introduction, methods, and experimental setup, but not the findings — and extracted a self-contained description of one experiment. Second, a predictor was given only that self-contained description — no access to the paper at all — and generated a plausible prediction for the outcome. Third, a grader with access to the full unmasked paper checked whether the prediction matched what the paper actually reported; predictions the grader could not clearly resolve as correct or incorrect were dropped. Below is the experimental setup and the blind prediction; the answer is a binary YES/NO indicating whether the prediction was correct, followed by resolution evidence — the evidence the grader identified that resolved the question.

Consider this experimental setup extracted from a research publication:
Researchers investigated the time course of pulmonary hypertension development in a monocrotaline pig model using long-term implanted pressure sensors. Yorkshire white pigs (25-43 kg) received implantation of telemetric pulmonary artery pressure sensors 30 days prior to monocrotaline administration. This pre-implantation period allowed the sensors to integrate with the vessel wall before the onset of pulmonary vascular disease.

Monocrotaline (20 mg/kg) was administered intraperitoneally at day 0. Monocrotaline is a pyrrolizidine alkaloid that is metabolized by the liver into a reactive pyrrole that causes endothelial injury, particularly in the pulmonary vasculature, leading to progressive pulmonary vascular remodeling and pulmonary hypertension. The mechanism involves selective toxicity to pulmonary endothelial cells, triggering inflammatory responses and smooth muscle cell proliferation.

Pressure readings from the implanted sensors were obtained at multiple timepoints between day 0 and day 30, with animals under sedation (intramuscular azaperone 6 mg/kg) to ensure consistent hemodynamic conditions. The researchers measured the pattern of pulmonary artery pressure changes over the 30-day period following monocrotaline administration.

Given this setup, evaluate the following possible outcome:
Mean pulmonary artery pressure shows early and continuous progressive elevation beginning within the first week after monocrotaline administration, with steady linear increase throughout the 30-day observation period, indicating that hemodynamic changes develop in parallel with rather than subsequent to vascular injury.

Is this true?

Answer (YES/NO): NO